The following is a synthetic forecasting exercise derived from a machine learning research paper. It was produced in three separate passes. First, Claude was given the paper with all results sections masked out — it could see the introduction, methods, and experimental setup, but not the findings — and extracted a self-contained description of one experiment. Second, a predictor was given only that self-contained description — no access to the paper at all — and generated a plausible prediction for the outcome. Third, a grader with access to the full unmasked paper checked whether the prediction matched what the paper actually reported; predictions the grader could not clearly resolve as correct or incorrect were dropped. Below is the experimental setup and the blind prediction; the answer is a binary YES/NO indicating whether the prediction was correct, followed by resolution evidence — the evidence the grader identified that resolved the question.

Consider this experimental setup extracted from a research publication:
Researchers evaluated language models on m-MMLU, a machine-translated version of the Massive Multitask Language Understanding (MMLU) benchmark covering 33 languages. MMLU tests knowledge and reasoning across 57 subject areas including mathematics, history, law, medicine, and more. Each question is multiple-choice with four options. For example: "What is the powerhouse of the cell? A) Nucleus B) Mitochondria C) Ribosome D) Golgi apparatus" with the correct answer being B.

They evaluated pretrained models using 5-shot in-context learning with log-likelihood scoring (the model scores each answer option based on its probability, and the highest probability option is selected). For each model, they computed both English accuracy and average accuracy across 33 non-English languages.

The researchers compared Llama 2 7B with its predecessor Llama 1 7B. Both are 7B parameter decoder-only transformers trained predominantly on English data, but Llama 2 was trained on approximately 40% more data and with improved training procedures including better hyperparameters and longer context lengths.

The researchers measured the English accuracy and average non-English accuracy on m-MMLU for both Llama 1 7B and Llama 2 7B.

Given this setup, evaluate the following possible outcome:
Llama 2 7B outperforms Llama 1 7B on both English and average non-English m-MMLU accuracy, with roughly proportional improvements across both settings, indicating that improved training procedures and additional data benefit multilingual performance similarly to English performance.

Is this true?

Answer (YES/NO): NO